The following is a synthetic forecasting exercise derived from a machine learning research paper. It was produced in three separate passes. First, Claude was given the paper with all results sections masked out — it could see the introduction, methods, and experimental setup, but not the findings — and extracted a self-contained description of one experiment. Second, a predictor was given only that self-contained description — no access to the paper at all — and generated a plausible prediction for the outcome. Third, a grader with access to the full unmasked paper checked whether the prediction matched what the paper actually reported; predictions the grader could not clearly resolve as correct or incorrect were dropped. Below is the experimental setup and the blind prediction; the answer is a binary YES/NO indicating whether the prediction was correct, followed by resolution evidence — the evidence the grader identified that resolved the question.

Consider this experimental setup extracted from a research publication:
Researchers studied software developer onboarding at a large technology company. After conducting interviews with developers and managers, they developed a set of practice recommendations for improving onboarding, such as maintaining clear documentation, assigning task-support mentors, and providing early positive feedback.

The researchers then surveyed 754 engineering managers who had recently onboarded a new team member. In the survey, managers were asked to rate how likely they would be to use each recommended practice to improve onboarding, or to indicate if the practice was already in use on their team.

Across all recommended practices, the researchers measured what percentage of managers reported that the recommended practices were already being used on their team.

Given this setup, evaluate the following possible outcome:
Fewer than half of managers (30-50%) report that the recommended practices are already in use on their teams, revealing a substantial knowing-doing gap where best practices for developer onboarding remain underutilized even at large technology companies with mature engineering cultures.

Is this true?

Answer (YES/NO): YES